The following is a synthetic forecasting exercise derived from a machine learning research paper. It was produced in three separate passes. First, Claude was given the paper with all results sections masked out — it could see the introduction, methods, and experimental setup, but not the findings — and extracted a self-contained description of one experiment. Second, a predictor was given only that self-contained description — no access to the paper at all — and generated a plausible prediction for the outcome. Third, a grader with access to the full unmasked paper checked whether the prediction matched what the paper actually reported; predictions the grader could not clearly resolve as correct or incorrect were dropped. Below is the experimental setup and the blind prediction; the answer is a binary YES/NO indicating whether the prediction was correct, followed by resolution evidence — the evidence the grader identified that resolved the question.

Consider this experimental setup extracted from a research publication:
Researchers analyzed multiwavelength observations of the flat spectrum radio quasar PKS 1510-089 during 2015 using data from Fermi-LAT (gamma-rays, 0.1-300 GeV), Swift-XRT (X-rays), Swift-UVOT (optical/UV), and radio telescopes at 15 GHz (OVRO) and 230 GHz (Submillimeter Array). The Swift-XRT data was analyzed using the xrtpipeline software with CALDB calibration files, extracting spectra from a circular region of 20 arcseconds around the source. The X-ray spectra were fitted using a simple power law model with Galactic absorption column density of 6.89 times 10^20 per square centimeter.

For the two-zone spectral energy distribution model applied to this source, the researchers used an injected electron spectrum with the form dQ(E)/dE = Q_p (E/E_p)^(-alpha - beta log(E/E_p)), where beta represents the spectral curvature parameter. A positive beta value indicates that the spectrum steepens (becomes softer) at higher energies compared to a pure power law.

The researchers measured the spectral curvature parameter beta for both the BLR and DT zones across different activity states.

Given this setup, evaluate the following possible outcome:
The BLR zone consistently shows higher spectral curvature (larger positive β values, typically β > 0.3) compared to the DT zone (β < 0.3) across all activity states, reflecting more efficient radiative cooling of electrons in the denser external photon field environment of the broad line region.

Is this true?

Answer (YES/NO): NO